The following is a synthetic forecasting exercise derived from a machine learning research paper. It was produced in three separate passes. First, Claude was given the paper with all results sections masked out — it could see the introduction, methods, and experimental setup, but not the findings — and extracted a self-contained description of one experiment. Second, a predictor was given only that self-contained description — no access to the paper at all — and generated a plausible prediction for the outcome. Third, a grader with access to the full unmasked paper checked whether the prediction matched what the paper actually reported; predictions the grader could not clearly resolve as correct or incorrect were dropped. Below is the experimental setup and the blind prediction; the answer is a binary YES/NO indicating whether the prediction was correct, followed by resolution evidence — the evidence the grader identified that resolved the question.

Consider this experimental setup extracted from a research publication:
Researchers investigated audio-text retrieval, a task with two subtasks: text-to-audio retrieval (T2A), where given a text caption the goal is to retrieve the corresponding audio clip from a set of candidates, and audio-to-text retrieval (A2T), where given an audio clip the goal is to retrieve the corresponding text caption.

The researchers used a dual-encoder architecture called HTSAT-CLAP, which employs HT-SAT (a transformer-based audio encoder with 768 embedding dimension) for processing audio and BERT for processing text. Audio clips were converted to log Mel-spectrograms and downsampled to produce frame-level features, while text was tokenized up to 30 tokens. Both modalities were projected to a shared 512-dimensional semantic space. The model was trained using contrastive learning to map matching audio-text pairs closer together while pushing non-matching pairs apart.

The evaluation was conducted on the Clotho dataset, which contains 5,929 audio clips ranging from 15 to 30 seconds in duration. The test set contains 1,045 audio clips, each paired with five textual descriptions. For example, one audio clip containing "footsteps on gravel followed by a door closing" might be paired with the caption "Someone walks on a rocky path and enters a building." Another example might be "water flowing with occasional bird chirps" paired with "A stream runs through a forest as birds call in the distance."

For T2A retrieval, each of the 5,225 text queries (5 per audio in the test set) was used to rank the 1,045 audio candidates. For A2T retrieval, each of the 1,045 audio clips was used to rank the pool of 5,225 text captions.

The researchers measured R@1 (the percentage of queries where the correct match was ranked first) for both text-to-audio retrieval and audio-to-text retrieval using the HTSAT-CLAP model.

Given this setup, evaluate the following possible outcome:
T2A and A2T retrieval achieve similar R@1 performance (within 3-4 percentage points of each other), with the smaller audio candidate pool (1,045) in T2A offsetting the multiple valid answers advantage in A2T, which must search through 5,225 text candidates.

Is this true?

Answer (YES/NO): YES